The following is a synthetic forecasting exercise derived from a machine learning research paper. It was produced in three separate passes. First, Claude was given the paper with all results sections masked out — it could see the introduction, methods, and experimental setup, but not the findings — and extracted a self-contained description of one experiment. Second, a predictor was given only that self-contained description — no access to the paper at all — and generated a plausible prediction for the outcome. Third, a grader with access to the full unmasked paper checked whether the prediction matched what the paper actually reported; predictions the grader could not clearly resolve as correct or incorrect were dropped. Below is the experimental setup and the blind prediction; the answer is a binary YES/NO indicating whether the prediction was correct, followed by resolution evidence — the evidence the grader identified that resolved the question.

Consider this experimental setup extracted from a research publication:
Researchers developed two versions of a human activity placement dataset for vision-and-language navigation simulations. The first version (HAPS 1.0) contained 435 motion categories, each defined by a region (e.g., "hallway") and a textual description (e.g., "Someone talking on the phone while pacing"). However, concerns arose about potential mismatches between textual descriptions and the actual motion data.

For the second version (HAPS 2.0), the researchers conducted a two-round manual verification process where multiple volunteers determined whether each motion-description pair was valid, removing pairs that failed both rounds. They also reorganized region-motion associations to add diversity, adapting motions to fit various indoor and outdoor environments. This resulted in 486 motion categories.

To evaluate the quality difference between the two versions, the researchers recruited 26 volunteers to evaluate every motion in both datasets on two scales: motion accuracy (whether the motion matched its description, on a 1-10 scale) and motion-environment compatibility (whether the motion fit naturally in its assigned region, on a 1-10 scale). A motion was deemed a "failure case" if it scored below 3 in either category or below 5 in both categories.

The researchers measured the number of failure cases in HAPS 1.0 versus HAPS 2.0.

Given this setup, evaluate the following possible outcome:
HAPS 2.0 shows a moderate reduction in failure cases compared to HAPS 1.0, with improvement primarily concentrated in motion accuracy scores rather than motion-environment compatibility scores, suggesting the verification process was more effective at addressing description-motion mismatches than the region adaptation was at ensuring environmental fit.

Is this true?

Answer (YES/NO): NO